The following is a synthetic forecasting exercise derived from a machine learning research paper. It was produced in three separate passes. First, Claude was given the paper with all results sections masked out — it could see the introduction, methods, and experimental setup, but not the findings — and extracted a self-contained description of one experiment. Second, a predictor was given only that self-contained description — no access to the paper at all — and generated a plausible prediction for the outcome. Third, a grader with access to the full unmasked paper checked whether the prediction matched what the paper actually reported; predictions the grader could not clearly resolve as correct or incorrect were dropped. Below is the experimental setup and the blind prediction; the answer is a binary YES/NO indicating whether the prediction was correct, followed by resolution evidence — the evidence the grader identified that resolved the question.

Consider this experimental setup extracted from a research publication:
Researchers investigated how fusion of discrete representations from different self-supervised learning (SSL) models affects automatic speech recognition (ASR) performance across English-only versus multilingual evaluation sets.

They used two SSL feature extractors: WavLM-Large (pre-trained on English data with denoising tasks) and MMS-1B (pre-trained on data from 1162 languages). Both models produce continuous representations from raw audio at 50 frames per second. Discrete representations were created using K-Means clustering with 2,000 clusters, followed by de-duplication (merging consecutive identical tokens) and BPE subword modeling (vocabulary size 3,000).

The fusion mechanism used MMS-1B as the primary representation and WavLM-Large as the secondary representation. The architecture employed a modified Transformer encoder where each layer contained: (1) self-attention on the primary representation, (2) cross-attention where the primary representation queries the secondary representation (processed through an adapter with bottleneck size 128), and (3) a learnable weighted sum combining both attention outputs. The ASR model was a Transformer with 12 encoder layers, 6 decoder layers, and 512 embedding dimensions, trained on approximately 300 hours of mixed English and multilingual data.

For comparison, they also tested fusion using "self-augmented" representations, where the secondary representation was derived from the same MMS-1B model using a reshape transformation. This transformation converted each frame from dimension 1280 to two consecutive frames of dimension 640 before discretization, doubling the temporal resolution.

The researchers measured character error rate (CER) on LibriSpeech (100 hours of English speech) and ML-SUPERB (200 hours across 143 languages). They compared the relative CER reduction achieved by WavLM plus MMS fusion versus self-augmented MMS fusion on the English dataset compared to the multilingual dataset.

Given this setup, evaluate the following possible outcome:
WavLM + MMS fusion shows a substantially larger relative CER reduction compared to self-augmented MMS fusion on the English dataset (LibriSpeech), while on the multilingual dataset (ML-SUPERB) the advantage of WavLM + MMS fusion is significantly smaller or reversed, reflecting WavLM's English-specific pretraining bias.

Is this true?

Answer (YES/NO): YES